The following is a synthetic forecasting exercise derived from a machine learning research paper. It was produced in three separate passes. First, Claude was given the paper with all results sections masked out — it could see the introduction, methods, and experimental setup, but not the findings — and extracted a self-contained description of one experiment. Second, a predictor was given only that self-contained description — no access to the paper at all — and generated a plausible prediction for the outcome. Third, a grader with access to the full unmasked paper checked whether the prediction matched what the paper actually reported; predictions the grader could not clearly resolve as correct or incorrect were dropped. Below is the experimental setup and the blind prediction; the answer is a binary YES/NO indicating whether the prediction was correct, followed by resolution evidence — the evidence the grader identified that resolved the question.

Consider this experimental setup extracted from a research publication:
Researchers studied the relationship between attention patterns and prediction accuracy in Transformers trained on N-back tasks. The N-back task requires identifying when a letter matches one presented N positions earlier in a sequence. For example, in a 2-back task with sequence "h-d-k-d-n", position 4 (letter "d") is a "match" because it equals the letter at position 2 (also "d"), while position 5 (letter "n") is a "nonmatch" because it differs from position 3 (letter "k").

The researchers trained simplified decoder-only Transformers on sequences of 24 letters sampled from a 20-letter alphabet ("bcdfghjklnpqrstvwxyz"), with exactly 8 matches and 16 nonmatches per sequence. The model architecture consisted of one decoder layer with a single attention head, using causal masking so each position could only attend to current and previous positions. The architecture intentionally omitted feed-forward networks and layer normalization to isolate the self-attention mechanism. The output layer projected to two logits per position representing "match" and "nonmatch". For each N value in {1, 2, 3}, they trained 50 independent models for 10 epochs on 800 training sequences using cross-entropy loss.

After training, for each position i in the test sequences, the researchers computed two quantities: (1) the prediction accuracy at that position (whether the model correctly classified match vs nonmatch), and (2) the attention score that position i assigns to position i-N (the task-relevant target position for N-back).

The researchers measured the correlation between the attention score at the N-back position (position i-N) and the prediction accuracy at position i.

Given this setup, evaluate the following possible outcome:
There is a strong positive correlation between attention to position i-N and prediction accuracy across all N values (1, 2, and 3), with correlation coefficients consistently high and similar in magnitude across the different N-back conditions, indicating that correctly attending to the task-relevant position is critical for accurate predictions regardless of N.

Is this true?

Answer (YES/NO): NO